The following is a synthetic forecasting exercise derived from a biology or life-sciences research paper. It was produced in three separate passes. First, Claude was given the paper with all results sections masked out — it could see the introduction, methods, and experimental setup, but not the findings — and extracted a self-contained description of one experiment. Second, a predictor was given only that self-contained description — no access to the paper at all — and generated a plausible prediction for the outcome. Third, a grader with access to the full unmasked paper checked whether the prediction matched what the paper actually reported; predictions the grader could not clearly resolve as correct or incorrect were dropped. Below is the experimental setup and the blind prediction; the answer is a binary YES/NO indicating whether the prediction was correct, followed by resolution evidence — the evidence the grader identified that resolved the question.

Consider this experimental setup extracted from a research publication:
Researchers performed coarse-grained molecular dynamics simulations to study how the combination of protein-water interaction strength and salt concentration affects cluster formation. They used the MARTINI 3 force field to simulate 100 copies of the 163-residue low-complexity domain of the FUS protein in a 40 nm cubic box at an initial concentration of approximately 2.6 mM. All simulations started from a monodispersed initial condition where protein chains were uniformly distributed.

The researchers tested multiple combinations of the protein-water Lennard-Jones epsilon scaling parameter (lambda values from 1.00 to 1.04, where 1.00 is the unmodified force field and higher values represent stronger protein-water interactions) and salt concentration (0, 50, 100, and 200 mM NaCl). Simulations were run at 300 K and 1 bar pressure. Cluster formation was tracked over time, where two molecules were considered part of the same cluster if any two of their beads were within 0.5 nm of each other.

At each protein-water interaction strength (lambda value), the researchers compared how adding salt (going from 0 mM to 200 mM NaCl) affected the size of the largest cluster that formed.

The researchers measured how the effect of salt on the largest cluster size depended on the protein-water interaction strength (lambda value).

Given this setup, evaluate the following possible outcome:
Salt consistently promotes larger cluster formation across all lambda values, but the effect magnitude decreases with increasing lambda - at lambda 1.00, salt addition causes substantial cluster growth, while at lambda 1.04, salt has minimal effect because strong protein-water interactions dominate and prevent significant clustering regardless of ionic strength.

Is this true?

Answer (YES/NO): NO